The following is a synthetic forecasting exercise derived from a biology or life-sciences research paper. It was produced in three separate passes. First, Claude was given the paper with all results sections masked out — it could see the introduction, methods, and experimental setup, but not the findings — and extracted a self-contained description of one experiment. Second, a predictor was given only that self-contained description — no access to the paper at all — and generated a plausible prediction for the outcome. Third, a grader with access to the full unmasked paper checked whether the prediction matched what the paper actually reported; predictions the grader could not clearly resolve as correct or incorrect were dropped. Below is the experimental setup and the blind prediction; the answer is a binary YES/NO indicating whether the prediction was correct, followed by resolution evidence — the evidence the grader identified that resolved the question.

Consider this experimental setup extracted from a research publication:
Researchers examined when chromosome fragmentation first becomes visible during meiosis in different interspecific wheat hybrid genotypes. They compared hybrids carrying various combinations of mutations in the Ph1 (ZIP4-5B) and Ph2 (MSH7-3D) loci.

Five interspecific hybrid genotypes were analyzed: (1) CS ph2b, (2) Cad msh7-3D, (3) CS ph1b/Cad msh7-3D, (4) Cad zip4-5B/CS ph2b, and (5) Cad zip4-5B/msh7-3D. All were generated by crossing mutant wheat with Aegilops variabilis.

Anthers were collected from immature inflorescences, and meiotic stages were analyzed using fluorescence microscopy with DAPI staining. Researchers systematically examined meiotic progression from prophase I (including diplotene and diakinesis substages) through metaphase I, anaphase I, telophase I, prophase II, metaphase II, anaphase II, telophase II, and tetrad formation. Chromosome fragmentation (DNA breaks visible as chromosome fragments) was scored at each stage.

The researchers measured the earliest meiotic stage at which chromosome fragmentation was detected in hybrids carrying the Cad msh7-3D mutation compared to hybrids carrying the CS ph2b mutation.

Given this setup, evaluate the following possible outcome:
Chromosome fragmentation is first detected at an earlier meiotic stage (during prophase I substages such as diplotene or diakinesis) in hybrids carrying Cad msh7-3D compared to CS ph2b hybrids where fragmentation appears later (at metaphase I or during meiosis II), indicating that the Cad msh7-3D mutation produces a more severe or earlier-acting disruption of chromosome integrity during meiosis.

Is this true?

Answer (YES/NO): NO